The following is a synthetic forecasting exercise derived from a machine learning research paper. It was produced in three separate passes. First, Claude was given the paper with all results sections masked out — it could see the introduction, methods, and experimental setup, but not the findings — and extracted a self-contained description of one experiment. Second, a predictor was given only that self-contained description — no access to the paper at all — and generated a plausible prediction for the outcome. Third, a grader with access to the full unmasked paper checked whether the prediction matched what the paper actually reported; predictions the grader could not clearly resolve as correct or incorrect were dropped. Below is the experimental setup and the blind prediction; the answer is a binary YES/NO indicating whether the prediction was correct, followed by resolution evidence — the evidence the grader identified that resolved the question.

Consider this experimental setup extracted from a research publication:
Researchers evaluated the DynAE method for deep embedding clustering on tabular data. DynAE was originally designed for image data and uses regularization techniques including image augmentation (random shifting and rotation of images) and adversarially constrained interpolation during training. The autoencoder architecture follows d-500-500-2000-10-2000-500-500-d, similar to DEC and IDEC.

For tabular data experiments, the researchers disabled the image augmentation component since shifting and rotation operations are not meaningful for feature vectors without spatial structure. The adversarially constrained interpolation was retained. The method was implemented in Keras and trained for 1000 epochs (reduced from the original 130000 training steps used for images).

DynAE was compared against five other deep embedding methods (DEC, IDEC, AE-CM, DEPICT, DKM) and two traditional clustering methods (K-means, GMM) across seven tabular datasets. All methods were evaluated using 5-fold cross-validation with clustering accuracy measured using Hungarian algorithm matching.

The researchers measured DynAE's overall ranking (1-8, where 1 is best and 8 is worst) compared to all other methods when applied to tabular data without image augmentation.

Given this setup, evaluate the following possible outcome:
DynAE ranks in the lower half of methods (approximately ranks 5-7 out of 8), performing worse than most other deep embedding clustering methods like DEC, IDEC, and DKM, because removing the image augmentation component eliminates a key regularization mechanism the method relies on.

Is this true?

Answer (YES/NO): NO